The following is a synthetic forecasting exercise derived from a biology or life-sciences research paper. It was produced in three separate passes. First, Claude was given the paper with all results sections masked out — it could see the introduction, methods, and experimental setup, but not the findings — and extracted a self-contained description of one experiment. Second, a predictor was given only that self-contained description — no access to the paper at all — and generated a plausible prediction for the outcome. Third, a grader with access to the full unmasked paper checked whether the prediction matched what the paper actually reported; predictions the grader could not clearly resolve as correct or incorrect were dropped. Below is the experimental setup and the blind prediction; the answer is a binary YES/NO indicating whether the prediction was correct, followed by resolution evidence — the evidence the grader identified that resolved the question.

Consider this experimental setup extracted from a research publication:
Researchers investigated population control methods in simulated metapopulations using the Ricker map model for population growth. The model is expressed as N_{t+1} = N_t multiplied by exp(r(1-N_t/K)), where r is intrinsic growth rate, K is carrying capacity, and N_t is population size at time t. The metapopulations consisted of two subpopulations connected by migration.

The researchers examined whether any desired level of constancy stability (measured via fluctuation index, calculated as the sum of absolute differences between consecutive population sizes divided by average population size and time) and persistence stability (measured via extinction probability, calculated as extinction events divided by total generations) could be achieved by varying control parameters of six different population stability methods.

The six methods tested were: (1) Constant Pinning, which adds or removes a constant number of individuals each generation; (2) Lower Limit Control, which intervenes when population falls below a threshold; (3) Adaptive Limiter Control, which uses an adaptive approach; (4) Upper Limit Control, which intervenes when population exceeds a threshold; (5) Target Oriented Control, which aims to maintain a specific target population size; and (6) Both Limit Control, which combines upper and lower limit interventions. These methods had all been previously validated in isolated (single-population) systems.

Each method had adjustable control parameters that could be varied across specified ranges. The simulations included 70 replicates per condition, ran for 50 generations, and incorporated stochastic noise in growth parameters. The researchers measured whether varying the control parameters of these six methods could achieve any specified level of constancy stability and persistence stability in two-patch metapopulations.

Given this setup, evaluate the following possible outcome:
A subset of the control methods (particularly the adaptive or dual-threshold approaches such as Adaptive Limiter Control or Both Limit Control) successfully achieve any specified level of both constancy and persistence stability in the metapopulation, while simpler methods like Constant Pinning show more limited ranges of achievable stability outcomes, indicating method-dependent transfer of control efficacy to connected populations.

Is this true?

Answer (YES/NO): NO